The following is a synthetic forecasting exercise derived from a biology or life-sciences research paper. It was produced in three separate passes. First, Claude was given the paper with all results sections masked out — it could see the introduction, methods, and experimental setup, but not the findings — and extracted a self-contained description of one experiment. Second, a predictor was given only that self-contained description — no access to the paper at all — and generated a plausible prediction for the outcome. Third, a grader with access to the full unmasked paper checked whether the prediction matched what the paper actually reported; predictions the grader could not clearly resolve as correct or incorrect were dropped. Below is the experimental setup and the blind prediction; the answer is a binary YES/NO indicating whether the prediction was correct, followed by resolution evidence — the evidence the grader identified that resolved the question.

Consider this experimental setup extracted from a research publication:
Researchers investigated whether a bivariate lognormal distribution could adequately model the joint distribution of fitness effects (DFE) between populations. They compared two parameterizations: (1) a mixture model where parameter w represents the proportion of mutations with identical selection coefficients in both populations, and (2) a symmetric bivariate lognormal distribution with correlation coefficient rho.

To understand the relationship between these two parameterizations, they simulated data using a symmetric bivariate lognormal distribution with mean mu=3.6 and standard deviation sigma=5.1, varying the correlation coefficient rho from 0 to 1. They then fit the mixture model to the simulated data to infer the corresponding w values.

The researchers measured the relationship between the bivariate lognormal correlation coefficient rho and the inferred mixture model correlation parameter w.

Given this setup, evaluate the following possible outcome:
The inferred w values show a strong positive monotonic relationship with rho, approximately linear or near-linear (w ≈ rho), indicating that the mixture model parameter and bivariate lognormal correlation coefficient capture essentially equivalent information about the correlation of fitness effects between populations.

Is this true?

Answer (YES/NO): NO